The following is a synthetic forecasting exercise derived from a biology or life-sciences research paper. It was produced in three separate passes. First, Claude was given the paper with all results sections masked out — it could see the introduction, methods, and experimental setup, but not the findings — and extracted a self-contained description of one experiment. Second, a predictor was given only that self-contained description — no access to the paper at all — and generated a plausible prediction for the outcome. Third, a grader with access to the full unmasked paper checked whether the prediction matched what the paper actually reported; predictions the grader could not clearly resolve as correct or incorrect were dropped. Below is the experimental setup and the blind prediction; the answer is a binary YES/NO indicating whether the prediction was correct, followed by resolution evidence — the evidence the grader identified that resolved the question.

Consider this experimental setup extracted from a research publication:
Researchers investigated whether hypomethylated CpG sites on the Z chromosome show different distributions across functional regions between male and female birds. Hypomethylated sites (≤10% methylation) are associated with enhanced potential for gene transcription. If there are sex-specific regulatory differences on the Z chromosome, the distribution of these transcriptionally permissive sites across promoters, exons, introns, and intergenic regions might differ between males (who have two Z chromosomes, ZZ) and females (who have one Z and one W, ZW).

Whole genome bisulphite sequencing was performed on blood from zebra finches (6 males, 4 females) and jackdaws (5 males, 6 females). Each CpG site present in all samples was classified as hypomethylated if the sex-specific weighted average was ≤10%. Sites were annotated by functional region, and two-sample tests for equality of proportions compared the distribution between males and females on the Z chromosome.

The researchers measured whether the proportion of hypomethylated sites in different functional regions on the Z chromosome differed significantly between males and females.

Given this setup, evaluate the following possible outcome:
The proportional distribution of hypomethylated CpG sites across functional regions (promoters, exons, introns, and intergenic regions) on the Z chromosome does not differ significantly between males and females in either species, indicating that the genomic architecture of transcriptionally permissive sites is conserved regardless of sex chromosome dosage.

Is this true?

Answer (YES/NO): NO